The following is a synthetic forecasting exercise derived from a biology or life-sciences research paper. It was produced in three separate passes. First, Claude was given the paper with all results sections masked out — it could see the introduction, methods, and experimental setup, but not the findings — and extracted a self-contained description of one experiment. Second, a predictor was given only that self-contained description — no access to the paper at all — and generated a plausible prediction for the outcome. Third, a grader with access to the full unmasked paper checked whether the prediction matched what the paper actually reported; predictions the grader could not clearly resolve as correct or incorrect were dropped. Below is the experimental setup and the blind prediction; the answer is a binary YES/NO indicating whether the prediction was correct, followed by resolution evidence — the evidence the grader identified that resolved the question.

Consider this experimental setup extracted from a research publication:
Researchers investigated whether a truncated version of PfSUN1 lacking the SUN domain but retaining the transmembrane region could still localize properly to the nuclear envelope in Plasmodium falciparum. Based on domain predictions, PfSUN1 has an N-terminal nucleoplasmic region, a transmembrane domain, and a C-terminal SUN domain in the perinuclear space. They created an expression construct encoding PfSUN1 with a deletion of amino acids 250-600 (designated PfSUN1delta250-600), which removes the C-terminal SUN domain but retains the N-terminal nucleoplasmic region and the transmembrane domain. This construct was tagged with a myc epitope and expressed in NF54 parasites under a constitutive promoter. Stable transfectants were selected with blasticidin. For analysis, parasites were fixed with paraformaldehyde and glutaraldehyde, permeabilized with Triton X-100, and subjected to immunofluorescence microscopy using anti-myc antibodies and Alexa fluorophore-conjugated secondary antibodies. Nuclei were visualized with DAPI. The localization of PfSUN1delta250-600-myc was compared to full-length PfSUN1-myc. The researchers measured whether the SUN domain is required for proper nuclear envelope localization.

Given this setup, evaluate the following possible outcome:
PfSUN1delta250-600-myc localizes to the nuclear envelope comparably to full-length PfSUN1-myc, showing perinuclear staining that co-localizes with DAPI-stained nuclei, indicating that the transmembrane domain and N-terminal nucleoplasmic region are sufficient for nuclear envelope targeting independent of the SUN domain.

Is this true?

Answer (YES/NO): NO